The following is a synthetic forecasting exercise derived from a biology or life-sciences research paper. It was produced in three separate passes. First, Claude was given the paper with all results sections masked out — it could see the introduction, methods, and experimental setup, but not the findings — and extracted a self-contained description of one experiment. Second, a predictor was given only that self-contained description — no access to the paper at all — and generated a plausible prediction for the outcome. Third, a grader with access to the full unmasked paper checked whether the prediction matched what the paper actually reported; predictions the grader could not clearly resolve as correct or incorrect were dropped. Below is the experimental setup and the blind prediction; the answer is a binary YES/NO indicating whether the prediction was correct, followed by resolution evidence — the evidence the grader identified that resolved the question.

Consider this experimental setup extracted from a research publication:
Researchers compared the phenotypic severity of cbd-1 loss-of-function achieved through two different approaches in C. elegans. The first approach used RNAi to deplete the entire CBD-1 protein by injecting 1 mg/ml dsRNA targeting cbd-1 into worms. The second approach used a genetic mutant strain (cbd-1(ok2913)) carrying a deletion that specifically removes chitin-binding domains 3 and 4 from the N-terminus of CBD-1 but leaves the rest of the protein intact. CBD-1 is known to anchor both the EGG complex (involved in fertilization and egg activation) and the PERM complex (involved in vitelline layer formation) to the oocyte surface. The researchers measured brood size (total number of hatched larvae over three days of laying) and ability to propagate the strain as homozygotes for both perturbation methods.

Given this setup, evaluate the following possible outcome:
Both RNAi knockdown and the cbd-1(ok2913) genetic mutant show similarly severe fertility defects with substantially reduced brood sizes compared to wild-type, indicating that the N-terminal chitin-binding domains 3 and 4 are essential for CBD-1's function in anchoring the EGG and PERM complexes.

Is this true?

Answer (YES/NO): NO